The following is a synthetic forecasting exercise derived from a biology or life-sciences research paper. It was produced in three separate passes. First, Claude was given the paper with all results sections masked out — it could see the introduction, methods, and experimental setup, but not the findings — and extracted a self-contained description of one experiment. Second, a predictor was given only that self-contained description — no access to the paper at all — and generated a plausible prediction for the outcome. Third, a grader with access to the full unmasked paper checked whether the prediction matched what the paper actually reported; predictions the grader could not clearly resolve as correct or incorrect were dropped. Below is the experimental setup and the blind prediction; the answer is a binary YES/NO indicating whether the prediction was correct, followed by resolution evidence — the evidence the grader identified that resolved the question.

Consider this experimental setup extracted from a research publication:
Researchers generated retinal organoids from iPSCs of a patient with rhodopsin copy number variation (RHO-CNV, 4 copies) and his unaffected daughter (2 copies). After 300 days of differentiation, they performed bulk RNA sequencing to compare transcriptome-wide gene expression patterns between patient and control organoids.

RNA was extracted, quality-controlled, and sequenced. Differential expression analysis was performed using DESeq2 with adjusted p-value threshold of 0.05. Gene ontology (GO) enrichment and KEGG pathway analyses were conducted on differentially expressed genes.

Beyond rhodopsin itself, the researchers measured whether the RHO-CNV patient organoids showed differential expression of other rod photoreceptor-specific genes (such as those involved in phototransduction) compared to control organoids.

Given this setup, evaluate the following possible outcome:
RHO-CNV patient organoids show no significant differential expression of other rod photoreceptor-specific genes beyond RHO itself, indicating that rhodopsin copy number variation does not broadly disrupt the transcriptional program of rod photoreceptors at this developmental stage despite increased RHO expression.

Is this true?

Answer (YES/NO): NO